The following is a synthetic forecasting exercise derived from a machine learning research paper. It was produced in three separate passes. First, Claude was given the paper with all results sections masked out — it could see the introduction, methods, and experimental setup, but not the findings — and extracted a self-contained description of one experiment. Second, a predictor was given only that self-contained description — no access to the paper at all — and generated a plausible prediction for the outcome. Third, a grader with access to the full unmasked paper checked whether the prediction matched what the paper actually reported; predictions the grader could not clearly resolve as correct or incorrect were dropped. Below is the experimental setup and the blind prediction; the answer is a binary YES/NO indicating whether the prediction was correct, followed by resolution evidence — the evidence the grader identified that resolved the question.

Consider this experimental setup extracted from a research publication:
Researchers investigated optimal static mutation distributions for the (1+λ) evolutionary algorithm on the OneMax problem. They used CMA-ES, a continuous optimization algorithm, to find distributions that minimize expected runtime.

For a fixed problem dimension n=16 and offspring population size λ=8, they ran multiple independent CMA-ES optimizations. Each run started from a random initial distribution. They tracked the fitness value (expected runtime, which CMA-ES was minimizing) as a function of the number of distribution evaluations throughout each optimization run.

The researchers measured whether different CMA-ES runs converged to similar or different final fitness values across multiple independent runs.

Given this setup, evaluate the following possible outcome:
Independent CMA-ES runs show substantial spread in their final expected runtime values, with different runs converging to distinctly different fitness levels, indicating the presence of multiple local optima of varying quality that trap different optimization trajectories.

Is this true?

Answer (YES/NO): NO